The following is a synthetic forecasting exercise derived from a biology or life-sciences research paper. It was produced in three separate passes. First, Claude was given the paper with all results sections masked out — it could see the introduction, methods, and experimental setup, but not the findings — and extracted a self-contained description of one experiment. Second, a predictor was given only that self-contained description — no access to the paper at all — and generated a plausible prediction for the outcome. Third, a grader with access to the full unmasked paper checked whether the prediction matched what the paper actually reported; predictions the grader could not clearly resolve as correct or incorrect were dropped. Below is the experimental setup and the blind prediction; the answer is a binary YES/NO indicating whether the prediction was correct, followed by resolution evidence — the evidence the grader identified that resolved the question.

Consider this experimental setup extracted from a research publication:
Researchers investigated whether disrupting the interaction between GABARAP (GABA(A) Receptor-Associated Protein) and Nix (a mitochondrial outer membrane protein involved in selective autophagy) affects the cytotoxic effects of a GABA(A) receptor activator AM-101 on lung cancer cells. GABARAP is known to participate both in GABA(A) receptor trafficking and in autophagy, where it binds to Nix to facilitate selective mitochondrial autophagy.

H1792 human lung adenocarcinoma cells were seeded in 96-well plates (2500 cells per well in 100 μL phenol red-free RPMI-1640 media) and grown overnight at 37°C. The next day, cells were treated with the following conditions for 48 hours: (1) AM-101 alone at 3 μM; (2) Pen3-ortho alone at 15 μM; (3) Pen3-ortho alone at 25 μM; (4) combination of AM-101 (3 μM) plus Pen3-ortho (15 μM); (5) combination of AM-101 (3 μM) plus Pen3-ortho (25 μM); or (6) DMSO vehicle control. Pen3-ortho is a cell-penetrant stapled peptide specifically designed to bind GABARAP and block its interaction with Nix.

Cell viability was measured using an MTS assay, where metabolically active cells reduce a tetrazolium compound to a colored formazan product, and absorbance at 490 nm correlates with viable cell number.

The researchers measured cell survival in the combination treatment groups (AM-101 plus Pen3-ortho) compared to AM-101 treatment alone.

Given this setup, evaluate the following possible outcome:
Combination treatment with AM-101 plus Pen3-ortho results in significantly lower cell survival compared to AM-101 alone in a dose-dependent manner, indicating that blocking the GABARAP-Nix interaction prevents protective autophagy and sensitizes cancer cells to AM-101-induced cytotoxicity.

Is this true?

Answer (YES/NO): NO